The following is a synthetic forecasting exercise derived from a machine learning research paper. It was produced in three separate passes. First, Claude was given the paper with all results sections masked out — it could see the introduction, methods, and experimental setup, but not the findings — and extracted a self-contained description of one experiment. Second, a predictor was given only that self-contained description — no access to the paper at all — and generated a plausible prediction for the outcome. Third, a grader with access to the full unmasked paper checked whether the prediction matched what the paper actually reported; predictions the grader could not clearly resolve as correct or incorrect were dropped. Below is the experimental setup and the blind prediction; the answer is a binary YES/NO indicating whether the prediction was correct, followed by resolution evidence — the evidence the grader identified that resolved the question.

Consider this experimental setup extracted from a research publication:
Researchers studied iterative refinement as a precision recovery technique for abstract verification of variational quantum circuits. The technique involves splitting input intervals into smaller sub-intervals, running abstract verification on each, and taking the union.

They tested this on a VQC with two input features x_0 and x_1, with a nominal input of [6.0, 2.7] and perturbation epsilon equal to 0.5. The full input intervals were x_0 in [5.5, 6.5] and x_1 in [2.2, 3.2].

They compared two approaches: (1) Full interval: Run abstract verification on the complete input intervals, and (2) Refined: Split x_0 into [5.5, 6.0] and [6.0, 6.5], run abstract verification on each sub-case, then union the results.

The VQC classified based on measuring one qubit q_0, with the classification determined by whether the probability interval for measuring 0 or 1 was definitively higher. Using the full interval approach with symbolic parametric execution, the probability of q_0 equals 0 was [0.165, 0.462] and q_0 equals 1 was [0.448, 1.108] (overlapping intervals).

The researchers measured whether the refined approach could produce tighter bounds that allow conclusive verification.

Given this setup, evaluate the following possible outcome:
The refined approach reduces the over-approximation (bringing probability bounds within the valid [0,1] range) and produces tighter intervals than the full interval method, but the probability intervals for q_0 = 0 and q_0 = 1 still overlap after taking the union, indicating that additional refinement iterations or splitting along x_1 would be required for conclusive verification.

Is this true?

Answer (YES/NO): NO